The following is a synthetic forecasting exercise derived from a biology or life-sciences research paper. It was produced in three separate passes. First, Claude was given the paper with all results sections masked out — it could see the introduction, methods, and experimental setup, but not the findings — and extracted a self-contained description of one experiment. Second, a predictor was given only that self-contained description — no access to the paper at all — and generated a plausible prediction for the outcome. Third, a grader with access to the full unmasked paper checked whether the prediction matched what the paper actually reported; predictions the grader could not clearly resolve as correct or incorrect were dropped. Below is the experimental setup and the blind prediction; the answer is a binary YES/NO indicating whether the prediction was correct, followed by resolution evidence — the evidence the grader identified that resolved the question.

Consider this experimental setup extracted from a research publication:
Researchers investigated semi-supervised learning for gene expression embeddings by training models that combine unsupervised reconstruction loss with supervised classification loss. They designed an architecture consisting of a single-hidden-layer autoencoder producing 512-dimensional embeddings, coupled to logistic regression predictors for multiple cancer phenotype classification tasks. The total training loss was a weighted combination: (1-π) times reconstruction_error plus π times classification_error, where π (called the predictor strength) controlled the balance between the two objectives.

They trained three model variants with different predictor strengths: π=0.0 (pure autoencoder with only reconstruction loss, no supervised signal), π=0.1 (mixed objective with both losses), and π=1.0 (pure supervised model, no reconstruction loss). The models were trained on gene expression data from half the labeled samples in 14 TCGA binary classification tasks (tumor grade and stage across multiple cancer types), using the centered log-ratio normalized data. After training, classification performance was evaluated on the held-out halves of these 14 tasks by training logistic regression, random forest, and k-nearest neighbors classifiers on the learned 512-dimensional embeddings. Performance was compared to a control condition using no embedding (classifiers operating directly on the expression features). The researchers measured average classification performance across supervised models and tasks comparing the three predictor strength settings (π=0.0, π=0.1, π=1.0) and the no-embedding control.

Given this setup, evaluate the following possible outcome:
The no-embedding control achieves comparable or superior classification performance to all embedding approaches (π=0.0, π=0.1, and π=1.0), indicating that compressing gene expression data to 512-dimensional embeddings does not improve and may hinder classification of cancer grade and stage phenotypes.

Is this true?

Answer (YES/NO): NO